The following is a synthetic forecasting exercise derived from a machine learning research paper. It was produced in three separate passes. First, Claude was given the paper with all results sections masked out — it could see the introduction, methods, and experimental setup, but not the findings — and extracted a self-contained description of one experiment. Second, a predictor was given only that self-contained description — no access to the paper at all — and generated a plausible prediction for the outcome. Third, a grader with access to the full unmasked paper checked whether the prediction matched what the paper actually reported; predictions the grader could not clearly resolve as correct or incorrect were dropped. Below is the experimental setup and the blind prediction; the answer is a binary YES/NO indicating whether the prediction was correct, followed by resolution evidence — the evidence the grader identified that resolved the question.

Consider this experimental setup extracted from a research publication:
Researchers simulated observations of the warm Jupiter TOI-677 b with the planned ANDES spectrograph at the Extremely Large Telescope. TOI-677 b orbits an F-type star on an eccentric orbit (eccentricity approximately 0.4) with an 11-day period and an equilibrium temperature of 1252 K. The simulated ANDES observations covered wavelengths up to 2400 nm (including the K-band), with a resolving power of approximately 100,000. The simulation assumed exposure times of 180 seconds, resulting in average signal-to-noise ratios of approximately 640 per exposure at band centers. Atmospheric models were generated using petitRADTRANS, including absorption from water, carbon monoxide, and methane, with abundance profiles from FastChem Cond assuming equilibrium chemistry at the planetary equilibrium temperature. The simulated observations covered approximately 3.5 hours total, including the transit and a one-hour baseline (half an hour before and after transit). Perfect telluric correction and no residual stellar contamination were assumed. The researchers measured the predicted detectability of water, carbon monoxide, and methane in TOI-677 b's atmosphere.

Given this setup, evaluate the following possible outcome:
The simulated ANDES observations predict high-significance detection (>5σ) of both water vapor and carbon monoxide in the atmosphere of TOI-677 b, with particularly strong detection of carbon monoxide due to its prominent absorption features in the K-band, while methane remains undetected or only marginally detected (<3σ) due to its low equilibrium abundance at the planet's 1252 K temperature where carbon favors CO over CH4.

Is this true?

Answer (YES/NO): NO